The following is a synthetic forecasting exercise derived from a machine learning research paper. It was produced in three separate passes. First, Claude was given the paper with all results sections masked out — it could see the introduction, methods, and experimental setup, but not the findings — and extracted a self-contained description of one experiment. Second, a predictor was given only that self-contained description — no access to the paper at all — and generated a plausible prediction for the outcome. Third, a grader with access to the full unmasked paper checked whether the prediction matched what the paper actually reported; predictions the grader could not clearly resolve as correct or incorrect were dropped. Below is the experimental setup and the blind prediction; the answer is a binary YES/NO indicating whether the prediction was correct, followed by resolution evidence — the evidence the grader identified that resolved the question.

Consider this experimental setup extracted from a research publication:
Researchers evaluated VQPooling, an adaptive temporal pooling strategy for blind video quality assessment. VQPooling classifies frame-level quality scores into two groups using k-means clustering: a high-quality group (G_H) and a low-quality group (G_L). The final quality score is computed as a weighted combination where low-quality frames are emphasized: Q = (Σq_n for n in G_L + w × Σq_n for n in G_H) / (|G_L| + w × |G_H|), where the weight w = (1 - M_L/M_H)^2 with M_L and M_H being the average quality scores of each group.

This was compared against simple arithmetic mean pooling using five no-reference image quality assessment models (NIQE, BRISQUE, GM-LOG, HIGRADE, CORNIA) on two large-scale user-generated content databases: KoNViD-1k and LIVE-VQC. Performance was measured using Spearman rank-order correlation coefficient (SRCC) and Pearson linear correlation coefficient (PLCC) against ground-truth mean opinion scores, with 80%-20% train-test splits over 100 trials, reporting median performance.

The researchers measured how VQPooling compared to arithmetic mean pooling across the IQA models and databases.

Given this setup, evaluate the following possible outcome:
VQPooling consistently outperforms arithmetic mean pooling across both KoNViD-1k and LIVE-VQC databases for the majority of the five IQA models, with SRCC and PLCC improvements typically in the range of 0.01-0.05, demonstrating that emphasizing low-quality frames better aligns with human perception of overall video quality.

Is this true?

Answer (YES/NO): NO